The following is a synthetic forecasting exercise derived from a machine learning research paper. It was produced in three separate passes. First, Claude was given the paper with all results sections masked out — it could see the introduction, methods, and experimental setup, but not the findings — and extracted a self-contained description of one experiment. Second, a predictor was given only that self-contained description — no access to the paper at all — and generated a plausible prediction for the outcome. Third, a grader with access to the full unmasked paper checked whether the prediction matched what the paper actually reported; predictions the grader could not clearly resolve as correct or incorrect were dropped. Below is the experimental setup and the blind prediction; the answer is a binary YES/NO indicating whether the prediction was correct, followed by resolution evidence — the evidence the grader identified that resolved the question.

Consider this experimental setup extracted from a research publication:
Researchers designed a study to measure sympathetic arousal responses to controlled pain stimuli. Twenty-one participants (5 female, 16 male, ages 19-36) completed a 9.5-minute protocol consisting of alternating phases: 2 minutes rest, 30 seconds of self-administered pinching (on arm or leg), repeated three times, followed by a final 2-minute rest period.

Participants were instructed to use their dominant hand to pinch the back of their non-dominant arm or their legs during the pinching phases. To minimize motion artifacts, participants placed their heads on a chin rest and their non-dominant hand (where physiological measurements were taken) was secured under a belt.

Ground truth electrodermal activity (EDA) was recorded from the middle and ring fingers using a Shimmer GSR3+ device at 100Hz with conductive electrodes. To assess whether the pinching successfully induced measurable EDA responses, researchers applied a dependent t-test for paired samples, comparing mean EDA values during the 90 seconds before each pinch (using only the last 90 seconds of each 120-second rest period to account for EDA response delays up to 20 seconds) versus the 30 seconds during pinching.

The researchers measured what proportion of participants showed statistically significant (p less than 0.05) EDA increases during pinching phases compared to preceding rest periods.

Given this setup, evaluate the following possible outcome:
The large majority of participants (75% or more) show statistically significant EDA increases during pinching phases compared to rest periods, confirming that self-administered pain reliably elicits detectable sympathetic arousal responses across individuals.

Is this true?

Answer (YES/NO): YES